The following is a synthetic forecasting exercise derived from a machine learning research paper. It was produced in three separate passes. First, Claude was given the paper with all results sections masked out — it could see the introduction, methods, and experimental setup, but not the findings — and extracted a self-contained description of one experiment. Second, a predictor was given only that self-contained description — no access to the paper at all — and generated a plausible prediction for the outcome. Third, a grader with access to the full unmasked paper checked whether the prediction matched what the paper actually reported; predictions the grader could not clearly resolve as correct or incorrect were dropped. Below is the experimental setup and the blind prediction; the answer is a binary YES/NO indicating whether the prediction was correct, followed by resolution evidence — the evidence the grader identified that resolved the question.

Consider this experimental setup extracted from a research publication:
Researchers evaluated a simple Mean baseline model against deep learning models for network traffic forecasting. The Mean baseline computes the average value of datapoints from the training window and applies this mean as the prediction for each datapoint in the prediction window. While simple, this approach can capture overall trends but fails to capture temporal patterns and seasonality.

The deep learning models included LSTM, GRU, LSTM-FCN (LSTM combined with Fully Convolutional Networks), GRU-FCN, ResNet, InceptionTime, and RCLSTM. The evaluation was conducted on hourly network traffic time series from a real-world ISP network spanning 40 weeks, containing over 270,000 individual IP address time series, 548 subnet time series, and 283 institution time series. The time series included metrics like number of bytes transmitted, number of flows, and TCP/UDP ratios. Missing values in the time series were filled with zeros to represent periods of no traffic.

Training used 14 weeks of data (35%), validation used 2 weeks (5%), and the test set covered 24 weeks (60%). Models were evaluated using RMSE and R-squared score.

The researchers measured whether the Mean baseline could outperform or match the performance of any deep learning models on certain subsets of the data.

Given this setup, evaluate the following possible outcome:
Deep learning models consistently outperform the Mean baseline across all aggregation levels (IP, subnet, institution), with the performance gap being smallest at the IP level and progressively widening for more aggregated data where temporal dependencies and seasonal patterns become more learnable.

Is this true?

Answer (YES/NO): NO